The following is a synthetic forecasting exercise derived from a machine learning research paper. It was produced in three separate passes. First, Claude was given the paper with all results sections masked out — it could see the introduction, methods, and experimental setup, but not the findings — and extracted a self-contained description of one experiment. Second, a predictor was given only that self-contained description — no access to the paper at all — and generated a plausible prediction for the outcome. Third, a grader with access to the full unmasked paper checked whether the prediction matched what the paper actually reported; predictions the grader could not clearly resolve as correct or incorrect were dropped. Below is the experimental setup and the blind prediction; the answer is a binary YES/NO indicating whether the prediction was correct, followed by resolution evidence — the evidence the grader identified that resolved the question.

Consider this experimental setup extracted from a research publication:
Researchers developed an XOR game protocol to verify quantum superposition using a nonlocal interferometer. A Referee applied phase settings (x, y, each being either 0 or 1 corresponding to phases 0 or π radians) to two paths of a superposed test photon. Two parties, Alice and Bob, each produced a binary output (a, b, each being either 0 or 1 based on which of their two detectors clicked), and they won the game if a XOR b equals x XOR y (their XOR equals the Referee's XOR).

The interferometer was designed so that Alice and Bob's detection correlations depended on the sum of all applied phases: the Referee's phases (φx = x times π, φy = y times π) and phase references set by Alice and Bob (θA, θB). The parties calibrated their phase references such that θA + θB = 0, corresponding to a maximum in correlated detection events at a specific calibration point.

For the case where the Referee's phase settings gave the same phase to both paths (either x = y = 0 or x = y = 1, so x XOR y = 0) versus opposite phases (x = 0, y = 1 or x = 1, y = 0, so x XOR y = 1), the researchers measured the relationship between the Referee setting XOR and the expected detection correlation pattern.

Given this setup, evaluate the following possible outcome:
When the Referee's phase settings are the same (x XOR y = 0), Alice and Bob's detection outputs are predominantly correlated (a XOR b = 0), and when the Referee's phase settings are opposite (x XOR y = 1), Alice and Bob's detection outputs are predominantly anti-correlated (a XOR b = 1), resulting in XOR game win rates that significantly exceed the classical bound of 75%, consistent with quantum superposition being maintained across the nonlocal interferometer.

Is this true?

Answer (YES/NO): NO